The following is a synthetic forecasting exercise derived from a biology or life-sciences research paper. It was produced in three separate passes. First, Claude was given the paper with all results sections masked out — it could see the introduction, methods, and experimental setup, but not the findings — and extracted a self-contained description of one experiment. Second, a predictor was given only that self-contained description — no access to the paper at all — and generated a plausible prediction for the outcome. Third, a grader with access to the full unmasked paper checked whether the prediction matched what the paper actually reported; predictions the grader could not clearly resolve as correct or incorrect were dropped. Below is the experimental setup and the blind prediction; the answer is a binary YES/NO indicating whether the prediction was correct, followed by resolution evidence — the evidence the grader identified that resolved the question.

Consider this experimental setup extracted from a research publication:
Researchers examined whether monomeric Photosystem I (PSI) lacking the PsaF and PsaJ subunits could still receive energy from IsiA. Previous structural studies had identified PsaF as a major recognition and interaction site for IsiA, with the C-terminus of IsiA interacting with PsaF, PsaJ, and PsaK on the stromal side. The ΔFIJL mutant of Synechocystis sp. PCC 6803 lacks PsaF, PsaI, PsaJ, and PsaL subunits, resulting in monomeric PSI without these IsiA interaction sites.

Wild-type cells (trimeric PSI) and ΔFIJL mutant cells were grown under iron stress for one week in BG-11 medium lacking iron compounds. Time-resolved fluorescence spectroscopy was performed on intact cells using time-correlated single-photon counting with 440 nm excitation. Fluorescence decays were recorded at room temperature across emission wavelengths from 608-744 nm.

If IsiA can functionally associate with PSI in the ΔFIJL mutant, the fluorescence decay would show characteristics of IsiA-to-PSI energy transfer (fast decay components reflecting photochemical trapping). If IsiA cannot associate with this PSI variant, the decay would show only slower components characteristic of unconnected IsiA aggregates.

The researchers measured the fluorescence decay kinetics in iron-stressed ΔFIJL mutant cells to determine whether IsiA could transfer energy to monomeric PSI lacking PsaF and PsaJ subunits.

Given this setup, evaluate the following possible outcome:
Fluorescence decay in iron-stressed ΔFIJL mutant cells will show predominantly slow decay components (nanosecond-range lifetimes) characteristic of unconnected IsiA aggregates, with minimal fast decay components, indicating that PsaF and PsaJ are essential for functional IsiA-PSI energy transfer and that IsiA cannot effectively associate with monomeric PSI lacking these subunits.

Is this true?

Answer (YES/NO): NO